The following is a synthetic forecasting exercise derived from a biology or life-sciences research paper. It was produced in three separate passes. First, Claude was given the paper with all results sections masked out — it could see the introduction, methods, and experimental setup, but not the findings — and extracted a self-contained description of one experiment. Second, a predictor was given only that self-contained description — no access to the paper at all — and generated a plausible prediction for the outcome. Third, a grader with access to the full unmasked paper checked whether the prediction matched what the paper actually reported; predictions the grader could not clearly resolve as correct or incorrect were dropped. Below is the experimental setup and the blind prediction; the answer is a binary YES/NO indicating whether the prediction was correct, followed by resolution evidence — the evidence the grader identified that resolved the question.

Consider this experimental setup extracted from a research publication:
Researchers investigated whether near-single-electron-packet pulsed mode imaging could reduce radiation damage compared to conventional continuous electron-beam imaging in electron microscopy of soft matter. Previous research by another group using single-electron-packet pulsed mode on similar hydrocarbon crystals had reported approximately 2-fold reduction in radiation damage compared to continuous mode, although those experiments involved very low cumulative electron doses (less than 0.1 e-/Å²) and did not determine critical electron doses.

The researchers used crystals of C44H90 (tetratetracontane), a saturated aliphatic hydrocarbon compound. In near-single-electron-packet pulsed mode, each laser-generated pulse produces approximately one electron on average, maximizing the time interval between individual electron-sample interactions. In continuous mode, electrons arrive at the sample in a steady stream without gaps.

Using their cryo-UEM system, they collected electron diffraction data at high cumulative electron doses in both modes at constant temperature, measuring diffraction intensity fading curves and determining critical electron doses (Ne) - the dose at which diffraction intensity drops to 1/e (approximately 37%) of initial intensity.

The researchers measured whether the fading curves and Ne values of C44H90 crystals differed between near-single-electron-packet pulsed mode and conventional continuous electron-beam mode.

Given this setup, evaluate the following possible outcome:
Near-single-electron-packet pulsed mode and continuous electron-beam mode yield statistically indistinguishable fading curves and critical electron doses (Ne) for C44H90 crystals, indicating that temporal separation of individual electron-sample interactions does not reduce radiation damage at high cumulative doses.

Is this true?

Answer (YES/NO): YES